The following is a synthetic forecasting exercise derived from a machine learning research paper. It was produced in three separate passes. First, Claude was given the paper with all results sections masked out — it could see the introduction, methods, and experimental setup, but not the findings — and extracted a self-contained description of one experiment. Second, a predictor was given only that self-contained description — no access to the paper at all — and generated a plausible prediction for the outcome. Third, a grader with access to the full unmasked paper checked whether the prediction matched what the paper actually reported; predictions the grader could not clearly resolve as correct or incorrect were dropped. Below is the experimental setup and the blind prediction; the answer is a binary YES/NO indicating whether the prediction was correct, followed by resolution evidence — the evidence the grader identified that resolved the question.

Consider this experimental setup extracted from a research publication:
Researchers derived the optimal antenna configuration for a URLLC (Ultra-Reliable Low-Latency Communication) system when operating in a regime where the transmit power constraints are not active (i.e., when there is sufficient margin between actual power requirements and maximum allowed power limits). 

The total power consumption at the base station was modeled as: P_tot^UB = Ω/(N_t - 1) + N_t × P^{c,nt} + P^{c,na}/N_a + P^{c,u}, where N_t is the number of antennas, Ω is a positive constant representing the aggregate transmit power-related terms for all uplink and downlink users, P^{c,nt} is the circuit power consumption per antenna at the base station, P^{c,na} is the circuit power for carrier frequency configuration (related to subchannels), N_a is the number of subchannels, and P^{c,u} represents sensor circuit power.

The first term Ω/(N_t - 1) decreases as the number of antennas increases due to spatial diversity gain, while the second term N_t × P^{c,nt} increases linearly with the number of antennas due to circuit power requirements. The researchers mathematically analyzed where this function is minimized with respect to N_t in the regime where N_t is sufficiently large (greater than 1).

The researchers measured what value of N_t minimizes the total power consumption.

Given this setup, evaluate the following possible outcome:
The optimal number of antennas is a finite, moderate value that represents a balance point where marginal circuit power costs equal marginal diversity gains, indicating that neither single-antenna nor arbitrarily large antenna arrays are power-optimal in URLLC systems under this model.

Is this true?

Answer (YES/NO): YES